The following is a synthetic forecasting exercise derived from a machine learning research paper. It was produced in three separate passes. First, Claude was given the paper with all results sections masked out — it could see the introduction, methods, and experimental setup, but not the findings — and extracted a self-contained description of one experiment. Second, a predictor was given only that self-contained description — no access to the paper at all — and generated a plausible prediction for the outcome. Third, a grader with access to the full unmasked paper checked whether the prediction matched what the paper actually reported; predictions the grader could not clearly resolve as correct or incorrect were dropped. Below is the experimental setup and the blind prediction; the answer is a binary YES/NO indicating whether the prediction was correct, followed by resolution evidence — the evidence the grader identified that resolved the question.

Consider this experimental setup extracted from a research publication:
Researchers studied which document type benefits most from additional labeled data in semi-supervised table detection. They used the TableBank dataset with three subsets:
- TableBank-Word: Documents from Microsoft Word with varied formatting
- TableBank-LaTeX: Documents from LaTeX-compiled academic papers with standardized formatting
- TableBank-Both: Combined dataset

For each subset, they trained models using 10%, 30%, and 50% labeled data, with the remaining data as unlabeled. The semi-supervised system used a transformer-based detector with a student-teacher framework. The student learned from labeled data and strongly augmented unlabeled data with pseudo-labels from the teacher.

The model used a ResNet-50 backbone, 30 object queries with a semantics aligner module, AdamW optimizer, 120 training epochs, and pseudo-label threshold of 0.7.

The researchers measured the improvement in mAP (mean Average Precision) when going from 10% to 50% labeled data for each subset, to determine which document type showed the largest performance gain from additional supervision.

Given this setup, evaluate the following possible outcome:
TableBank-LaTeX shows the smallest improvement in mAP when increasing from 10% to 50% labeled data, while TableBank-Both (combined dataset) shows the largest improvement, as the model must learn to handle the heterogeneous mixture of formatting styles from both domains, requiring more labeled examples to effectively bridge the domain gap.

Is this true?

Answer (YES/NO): NO